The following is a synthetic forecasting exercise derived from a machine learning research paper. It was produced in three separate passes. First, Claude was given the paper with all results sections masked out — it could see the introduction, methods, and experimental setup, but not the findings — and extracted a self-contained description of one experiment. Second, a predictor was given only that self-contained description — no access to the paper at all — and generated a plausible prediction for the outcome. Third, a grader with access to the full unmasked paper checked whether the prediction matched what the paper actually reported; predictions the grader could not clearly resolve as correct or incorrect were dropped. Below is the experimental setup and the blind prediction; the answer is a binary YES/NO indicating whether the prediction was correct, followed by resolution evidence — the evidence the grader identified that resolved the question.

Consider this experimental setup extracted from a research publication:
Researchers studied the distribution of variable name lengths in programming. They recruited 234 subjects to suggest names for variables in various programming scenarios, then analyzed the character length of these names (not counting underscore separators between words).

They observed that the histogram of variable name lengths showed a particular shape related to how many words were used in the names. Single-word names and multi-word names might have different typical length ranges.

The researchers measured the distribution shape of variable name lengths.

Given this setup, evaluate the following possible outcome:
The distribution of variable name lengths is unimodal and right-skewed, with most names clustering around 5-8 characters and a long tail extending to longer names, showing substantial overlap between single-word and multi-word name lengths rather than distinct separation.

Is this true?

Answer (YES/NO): NO